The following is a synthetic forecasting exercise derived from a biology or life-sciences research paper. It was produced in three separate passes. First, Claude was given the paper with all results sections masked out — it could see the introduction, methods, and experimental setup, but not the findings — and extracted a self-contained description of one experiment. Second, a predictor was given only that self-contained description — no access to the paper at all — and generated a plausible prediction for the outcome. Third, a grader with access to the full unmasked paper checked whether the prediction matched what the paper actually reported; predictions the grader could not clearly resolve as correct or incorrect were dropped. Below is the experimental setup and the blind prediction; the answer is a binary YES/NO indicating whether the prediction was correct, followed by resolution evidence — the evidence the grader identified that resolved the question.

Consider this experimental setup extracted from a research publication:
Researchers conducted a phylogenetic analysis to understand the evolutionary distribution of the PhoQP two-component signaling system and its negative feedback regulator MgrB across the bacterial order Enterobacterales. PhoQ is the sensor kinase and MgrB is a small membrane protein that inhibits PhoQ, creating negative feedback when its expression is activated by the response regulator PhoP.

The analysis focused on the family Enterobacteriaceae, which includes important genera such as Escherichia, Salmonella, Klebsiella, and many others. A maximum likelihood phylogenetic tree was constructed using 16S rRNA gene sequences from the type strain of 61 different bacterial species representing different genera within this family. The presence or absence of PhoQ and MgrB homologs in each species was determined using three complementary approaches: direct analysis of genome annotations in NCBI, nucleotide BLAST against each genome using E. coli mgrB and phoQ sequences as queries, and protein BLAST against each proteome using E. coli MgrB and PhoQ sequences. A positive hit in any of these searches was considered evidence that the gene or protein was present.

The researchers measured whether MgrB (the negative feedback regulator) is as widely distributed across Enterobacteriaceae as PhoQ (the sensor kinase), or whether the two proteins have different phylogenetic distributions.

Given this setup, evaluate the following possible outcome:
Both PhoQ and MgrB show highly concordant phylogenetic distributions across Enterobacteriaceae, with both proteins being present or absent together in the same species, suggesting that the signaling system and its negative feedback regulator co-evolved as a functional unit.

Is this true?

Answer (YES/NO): NO